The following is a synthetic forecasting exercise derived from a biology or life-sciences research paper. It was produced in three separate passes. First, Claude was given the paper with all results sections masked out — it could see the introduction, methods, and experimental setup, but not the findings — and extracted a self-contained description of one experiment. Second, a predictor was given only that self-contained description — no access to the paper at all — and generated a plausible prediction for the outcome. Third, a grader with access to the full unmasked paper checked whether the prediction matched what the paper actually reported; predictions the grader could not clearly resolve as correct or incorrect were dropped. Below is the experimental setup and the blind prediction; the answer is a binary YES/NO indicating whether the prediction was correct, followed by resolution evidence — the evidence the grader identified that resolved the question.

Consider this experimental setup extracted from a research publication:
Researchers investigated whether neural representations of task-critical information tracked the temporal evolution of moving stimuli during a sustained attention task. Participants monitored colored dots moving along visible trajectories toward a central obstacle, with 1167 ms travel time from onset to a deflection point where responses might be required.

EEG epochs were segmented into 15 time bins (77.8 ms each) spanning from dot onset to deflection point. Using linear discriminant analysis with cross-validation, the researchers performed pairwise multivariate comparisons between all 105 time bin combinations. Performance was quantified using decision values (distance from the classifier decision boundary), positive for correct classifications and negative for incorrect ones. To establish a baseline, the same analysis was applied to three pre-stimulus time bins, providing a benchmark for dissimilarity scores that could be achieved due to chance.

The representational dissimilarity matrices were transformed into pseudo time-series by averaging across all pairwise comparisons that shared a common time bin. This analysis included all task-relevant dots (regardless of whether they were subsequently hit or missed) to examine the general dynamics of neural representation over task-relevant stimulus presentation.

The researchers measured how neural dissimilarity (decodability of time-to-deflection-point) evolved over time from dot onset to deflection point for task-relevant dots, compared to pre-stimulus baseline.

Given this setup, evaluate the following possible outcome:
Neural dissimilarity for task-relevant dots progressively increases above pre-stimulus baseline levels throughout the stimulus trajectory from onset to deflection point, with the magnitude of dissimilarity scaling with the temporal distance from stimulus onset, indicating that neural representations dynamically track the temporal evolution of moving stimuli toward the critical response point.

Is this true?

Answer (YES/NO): NO